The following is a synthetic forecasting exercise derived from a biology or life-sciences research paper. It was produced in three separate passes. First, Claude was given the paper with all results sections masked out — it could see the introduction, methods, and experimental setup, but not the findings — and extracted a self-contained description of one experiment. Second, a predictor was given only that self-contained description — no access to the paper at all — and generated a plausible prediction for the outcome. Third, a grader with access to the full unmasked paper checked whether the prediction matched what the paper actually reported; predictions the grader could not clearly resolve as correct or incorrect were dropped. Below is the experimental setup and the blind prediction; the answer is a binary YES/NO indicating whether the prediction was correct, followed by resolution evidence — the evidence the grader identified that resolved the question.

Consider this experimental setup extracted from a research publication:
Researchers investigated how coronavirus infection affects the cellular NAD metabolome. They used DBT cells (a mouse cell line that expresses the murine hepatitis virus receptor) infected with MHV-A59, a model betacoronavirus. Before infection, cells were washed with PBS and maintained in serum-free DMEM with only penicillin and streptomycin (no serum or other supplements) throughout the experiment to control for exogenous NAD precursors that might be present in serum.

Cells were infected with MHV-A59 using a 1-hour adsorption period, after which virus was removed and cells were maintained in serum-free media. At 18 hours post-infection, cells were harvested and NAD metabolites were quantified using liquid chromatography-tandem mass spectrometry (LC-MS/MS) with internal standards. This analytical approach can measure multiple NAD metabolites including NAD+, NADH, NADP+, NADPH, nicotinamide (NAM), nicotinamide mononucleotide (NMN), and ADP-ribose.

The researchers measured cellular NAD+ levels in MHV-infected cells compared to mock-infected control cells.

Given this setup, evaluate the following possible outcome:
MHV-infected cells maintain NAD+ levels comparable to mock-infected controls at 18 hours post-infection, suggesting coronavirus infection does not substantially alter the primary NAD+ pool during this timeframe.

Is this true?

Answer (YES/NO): NO